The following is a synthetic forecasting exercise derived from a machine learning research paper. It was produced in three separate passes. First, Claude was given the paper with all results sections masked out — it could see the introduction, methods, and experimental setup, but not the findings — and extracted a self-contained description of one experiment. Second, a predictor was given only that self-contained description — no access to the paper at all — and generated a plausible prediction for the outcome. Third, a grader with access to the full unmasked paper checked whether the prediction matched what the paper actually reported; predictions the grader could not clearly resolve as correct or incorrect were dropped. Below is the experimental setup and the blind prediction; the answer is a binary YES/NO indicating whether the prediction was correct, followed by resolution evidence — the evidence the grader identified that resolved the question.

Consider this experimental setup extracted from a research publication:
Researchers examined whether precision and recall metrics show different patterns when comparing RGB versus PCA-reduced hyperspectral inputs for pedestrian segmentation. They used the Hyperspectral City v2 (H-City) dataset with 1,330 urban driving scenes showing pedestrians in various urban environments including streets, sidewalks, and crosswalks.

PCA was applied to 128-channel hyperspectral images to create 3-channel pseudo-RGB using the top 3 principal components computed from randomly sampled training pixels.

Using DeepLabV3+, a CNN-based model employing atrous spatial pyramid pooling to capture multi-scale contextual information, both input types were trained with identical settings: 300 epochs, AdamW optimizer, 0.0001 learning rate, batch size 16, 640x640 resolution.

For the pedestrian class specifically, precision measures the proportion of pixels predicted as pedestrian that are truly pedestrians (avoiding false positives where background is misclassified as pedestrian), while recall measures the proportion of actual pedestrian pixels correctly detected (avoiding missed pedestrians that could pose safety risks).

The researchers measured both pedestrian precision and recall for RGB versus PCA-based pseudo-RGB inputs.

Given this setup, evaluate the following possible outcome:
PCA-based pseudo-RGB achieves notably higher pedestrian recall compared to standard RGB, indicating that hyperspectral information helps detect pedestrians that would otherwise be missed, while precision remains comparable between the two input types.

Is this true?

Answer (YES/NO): NO